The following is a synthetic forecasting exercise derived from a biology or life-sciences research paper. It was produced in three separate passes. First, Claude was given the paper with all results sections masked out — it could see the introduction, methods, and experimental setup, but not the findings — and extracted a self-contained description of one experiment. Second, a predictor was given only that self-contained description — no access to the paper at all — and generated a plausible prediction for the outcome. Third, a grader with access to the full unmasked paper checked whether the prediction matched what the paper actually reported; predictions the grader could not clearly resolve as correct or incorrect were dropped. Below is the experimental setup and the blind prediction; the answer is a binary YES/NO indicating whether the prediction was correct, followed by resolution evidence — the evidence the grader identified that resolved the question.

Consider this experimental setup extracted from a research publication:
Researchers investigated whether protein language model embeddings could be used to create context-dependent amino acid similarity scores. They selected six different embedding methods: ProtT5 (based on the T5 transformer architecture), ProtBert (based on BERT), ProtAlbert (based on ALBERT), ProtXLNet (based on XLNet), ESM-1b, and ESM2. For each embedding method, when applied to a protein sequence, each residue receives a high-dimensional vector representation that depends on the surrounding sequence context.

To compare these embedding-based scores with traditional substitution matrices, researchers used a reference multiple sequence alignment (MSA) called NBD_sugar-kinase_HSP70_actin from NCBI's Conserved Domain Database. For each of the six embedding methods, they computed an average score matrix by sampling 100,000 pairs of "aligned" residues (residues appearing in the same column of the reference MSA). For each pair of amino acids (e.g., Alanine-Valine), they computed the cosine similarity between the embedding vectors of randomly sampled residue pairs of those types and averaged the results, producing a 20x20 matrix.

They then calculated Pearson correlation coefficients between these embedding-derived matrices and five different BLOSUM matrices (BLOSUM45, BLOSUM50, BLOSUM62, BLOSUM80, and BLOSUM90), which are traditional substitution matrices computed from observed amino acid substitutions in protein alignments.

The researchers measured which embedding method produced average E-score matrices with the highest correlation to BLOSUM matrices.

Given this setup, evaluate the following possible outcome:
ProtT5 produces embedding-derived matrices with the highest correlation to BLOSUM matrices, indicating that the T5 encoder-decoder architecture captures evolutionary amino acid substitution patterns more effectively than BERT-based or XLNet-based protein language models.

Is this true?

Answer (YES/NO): YES